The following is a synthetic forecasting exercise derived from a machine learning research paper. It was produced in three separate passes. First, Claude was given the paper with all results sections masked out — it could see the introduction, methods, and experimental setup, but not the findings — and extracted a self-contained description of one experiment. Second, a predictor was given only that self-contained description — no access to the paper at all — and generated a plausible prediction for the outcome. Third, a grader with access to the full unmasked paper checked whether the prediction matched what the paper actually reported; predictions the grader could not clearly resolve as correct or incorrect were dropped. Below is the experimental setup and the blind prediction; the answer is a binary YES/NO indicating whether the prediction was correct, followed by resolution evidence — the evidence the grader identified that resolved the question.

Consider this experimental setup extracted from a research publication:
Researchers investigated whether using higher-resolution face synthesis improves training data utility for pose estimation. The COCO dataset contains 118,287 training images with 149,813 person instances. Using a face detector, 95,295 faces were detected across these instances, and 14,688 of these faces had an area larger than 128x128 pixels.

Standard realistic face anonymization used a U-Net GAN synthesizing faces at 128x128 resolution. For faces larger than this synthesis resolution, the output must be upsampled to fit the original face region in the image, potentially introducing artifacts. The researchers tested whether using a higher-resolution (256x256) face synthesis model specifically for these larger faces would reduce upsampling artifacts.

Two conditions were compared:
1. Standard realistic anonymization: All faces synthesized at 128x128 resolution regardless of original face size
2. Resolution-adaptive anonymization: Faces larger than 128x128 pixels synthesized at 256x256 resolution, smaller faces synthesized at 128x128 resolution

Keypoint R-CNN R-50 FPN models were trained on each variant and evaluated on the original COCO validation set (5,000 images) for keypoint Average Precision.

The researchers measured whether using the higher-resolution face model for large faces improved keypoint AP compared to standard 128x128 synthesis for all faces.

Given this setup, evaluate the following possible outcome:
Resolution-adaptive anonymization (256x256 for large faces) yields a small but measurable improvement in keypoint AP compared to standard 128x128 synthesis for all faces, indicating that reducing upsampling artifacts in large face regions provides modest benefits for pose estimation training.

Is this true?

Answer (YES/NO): YES